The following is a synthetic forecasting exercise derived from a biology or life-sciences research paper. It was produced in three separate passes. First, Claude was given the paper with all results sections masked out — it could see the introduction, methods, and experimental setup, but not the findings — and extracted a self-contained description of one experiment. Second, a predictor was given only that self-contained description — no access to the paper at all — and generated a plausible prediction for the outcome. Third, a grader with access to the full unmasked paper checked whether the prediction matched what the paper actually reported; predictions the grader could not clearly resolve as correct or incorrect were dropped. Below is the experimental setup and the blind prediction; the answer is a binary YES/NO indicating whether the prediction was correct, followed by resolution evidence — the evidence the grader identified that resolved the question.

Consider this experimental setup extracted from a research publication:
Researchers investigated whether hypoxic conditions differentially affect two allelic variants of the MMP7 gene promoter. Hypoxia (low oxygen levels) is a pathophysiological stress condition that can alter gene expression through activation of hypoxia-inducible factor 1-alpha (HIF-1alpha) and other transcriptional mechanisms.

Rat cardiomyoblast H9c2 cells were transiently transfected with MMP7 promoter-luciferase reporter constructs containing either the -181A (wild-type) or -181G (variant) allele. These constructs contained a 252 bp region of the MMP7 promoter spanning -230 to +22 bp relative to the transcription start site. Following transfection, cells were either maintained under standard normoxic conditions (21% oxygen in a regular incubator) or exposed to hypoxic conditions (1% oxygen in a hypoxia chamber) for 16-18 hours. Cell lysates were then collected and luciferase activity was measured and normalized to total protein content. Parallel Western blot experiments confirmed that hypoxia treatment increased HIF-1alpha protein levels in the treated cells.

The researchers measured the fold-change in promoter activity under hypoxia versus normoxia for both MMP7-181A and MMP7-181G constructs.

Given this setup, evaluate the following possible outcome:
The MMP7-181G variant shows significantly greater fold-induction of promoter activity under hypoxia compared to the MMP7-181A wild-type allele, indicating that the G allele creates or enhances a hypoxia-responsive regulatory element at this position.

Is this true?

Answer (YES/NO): YES